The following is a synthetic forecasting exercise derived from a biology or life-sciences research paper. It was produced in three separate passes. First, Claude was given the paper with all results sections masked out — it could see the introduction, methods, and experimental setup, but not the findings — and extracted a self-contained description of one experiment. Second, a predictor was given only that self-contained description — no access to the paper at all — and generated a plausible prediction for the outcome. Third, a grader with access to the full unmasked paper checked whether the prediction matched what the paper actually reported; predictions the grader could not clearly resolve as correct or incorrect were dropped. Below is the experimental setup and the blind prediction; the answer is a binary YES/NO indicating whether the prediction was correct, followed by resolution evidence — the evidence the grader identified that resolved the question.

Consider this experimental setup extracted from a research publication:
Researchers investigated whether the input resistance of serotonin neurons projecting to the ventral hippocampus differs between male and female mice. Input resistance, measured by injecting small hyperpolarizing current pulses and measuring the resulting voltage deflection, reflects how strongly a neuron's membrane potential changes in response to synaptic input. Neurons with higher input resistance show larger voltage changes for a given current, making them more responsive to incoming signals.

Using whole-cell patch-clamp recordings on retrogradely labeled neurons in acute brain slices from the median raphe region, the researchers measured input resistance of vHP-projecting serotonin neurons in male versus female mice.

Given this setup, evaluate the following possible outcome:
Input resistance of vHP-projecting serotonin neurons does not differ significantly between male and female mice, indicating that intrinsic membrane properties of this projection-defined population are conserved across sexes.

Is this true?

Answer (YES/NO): NO